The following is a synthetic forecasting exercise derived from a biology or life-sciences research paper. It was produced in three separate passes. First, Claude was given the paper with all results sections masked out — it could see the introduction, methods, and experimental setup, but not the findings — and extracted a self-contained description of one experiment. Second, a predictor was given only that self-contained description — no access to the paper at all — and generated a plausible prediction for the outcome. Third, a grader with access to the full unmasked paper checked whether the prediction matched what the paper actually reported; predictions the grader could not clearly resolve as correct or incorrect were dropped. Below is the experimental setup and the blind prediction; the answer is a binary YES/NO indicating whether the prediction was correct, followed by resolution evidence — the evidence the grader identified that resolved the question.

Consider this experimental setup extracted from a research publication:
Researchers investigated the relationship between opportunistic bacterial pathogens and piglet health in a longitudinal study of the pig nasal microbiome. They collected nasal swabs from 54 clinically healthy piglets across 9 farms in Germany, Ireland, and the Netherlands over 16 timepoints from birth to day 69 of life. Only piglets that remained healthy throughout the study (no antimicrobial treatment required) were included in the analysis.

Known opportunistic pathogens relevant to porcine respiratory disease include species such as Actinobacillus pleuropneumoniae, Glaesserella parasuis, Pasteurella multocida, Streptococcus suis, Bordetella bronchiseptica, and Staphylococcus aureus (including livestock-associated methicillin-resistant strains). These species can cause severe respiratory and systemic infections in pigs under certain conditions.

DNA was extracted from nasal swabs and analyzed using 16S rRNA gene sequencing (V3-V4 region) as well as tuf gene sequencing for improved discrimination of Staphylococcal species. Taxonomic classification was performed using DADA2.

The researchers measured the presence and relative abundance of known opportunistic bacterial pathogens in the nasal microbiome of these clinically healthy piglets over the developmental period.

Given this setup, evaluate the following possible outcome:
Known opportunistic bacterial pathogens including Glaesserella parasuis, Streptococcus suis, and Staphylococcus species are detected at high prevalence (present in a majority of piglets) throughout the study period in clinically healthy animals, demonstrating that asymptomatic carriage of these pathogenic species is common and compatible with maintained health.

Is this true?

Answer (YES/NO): NO